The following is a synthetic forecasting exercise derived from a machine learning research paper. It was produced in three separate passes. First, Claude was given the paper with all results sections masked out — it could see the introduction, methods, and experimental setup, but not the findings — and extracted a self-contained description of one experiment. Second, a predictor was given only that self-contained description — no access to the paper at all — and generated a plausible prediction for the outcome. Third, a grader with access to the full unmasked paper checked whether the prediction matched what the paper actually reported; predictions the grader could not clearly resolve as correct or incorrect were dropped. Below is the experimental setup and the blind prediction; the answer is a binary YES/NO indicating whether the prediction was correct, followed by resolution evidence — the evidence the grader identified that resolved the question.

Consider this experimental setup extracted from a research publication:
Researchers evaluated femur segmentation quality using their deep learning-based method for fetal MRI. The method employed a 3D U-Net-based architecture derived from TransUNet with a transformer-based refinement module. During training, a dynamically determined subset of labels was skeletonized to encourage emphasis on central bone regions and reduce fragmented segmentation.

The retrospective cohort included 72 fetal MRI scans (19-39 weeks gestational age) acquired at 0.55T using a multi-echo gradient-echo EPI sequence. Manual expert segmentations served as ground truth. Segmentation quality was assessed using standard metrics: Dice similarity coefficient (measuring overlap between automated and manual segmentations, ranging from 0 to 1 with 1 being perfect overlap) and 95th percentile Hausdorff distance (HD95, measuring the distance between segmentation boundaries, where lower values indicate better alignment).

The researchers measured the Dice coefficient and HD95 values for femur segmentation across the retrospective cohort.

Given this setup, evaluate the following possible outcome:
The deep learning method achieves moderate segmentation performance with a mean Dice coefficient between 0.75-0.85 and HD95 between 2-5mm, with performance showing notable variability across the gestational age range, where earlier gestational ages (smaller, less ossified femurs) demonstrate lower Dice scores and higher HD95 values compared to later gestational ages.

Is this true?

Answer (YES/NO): NO